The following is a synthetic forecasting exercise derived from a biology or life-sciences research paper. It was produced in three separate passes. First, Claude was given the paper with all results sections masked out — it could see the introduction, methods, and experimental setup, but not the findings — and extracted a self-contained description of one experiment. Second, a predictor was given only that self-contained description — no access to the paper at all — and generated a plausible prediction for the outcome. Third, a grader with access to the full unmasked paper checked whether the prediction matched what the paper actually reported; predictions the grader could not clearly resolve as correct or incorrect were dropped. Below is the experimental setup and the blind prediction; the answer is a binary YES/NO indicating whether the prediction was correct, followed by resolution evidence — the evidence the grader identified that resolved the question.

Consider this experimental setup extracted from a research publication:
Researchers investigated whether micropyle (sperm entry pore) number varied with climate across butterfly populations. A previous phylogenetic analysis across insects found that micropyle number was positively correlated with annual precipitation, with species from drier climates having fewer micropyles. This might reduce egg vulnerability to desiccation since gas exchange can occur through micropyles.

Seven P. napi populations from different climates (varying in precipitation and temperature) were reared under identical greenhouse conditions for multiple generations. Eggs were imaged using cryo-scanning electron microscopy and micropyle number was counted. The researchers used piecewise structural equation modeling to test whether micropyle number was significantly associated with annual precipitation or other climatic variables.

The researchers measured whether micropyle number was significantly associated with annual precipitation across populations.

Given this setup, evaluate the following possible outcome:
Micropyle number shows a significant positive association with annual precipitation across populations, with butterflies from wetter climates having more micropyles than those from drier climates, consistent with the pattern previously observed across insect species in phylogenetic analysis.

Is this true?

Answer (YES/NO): NO